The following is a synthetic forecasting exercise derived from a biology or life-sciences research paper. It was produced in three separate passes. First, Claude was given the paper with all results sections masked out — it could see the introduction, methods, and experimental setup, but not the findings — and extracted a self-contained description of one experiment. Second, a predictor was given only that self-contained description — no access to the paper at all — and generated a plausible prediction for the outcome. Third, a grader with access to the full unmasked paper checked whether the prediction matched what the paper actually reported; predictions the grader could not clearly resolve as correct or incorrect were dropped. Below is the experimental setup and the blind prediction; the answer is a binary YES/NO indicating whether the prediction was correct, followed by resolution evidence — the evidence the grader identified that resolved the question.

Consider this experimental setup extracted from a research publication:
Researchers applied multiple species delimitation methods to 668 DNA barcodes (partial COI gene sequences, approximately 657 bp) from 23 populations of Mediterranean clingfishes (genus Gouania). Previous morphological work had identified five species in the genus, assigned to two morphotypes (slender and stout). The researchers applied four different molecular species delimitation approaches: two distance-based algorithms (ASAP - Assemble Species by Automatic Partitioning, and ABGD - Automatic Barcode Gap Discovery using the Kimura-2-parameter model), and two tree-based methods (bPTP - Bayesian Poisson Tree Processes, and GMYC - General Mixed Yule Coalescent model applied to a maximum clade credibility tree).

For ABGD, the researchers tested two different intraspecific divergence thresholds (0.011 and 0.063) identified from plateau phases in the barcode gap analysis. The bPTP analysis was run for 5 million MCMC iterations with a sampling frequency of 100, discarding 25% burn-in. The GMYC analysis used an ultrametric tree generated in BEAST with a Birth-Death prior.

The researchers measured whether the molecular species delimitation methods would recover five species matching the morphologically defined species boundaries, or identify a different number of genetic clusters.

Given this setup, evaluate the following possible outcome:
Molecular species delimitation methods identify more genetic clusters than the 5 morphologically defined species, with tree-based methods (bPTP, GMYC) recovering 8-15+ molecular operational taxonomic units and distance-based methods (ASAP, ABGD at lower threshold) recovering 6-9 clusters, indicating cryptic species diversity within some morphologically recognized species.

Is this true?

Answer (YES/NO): NO